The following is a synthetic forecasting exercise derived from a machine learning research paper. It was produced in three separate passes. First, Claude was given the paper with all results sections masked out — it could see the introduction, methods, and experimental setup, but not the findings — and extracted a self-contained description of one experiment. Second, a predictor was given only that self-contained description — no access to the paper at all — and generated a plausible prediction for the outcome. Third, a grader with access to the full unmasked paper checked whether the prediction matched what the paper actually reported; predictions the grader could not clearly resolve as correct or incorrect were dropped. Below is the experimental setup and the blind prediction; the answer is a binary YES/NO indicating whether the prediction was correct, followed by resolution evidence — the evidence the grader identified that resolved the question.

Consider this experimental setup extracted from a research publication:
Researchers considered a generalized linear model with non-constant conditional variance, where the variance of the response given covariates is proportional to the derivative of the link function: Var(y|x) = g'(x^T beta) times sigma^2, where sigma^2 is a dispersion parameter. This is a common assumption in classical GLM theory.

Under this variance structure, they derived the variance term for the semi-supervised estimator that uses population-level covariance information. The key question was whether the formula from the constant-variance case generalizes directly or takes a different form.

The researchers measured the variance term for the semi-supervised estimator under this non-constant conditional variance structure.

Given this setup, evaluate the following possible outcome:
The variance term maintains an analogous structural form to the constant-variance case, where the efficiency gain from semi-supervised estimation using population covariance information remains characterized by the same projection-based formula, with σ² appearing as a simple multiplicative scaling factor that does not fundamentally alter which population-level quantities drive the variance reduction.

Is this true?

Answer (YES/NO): NO